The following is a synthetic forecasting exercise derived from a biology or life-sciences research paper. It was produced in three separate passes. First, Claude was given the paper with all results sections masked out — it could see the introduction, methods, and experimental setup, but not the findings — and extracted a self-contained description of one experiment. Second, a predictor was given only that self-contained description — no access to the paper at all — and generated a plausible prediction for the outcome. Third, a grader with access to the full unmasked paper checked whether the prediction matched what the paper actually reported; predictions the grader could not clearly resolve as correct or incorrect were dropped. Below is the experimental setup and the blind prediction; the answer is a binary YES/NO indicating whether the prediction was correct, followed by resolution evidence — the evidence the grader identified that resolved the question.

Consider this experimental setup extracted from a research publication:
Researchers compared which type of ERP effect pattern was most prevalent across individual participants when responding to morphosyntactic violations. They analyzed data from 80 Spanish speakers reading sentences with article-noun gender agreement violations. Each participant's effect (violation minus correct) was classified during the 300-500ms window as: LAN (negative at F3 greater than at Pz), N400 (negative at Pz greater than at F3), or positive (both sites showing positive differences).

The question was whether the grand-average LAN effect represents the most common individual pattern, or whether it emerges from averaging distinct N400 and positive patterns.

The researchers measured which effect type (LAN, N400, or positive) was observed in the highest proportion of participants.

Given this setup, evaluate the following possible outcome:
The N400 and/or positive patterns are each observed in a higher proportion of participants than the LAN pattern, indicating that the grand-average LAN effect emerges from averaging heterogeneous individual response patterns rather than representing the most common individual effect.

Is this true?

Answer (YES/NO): NO